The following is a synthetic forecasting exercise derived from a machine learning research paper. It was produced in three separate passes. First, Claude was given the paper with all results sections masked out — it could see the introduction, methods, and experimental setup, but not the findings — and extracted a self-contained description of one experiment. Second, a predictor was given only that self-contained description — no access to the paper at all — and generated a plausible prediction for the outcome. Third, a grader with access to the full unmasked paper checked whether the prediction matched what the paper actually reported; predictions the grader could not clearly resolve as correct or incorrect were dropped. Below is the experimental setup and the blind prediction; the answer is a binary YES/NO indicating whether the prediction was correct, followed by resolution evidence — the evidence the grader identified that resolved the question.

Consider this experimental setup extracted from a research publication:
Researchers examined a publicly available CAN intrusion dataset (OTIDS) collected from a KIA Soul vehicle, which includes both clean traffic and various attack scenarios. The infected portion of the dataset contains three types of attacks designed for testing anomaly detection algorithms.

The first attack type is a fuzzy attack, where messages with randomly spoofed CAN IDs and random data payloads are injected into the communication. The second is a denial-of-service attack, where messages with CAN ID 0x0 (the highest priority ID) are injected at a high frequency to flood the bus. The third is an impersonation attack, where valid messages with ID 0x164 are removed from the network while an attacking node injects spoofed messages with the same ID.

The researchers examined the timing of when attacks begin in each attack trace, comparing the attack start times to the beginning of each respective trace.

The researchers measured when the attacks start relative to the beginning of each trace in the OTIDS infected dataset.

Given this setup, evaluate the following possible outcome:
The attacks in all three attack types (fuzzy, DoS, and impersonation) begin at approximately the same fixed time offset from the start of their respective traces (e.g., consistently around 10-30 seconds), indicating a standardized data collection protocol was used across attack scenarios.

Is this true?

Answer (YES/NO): NO